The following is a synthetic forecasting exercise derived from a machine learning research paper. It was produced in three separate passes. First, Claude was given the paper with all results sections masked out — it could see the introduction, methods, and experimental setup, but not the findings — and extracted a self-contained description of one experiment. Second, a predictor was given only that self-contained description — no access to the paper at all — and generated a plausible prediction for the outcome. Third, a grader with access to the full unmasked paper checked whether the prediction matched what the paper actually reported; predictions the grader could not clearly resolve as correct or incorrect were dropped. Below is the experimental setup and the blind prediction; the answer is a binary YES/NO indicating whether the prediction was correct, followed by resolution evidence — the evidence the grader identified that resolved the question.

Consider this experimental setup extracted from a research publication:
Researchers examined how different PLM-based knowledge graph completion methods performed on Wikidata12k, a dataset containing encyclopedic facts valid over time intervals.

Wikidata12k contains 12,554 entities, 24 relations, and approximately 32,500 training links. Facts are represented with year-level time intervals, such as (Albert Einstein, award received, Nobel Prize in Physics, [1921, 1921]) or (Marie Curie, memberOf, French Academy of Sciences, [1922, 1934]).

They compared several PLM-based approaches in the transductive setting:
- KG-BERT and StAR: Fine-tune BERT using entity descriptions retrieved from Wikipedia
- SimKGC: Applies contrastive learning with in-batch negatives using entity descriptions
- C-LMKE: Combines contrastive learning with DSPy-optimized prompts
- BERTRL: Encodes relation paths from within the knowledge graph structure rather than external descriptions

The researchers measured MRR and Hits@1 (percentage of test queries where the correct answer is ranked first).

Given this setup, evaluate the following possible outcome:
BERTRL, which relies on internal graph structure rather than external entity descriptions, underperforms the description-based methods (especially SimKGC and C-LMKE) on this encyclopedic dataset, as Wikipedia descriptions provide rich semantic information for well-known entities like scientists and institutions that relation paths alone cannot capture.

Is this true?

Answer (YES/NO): NO